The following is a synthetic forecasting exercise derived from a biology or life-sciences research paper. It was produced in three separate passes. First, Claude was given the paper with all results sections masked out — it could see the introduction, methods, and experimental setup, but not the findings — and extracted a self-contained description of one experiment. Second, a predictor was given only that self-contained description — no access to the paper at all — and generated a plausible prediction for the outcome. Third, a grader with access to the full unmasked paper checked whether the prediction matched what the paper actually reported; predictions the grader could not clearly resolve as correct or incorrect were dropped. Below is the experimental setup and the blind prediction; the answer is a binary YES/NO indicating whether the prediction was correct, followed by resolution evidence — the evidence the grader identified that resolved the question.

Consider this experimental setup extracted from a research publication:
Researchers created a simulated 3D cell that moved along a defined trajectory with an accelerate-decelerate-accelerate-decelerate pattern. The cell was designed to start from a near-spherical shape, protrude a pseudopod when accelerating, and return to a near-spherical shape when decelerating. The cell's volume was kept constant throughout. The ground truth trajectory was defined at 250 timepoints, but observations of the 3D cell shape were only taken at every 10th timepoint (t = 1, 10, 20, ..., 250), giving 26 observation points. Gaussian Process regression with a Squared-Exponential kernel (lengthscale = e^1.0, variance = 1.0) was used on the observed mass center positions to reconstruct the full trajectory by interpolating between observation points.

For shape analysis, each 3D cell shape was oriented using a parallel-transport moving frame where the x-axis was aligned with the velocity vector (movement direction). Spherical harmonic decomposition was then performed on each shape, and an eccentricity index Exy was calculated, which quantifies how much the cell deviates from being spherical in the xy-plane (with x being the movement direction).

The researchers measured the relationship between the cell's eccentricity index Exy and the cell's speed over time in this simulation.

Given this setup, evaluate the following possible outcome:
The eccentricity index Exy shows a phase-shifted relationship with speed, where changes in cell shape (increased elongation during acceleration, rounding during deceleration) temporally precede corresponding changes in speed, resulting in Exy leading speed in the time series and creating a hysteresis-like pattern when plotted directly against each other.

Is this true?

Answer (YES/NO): NO